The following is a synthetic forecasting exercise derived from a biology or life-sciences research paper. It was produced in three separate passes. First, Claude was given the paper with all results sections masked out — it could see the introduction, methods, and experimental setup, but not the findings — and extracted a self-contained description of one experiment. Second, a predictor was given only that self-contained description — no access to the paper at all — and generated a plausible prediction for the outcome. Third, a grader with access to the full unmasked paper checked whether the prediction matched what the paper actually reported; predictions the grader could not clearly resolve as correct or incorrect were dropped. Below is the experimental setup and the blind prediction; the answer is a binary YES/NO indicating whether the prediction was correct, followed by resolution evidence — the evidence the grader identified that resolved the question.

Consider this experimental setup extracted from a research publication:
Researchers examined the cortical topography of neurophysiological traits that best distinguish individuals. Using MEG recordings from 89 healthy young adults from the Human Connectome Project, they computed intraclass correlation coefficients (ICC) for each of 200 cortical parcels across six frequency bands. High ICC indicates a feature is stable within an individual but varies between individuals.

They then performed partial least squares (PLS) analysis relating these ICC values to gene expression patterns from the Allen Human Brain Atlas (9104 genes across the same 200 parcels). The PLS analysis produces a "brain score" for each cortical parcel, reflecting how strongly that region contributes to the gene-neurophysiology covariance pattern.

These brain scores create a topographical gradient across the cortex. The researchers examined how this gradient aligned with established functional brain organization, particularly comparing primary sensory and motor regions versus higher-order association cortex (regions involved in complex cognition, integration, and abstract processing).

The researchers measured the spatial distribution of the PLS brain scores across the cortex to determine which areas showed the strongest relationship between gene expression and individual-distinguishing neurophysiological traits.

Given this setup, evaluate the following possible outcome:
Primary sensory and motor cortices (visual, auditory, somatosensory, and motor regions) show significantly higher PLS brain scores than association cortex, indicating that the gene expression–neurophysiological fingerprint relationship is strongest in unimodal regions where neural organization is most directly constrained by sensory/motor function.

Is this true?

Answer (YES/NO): YES